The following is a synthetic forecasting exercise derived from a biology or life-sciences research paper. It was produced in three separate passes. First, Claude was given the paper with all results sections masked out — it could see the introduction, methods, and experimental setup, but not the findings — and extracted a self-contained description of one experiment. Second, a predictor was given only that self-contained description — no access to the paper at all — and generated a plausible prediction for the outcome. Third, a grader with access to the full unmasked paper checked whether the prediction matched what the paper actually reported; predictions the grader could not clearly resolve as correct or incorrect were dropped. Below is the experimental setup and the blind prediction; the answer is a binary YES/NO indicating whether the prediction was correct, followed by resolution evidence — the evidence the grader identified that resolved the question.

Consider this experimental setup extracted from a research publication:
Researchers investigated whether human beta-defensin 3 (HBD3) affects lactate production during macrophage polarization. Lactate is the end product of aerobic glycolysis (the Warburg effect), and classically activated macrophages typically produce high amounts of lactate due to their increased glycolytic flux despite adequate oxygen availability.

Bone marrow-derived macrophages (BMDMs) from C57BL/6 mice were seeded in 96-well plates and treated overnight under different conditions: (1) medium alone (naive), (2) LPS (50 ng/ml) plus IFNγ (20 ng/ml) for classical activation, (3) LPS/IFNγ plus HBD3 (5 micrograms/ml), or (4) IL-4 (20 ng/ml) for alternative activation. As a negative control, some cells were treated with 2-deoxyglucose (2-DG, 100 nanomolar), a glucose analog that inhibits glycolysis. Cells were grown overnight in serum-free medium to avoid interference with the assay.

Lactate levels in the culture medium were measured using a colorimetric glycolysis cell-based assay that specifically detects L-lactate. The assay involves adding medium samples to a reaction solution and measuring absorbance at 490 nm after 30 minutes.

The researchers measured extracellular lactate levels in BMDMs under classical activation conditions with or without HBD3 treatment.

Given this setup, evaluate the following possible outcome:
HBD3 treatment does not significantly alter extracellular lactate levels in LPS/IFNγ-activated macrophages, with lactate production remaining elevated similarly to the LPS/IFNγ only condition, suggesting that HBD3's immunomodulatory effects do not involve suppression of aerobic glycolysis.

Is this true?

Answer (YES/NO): NO